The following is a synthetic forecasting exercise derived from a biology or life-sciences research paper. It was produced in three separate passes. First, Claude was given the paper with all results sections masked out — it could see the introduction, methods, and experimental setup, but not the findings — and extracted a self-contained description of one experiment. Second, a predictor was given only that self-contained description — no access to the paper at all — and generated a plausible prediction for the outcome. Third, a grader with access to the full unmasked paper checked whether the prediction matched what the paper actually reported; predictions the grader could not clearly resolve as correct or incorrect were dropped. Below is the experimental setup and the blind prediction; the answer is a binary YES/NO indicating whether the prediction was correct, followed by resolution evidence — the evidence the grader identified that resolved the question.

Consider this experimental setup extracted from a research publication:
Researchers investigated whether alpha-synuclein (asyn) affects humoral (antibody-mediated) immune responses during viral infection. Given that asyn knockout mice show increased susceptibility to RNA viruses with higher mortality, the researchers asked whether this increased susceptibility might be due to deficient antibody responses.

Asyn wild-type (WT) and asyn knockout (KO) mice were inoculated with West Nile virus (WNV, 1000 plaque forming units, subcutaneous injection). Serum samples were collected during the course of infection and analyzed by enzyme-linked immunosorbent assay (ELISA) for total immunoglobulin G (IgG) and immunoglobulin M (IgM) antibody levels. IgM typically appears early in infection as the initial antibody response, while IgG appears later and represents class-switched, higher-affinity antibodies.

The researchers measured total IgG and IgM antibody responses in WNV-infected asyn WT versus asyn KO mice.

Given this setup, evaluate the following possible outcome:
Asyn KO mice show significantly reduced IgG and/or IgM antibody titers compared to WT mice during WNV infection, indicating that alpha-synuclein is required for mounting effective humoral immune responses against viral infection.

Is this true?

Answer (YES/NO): NO